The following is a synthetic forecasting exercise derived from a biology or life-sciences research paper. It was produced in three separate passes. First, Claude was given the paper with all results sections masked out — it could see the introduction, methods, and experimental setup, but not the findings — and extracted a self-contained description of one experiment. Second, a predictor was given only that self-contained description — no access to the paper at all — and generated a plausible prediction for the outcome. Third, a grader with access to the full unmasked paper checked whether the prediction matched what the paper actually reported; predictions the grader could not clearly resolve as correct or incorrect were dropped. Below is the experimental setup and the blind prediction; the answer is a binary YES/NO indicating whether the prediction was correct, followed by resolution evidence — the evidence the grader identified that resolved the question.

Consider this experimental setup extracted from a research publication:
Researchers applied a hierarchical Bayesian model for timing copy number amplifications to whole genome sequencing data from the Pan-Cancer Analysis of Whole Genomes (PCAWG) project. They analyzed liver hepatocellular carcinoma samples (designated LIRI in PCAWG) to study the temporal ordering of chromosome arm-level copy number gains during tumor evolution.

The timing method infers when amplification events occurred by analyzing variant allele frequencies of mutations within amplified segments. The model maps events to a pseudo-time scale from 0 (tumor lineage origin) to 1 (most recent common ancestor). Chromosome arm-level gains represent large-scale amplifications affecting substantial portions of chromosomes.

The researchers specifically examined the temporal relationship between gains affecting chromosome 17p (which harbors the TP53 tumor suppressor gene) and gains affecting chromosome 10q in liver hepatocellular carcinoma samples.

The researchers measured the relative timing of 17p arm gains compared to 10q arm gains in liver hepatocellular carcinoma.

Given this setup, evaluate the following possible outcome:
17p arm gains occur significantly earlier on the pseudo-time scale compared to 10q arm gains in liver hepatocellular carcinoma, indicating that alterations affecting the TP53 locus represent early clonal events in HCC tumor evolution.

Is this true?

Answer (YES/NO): YES